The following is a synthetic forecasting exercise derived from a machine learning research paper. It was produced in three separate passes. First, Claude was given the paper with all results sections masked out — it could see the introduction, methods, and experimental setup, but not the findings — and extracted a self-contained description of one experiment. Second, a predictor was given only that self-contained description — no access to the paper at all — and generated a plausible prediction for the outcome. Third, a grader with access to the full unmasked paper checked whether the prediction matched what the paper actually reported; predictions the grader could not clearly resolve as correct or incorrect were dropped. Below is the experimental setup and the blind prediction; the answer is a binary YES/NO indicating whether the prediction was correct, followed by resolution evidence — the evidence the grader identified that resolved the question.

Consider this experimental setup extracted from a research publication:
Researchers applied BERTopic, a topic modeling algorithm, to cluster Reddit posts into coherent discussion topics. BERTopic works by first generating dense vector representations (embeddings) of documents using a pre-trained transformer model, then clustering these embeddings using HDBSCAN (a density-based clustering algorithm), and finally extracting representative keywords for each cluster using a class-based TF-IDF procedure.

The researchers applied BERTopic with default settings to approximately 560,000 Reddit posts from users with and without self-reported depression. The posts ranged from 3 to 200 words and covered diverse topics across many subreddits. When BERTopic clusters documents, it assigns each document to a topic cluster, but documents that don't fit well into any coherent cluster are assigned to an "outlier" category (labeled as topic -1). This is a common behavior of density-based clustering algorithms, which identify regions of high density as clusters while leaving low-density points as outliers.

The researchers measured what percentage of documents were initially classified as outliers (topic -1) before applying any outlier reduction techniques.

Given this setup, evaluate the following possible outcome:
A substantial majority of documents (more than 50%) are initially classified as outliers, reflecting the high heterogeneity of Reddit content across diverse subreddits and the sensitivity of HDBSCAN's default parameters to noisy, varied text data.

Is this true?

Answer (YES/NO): NO